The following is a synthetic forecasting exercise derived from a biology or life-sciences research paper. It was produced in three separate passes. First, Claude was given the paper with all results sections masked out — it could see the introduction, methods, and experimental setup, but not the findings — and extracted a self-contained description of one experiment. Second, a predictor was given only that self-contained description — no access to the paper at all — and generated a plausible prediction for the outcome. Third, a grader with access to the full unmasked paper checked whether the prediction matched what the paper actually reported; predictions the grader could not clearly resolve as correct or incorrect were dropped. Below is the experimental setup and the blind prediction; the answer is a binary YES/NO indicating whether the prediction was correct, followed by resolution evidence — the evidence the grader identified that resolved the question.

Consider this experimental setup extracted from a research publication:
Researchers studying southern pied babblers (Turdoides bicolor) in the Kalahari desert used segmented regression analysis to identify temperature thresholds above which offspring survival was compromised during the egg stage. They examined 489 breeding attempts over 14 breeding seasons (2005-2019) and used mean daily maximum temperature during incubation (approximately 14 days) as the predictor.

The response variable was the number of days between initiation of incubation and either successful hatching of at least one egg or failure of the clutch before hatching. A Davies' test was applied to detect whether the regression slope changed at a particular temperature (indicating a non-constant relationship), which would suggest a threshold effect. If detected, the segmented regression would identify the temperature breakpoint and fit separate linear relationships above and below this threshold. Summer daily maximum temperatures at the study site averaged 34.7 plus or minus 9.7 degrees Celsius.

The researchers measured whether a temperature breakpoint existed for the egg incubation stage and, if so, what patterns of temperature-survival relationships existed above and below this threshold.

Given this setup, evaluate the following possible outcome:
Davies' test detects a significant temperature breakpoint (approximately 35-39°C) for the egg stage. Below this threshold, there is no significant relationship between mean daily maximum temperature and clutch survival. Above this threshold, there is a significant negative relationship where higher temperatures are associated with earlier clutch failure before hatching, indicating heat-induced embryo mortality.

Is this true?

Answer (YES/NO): YES